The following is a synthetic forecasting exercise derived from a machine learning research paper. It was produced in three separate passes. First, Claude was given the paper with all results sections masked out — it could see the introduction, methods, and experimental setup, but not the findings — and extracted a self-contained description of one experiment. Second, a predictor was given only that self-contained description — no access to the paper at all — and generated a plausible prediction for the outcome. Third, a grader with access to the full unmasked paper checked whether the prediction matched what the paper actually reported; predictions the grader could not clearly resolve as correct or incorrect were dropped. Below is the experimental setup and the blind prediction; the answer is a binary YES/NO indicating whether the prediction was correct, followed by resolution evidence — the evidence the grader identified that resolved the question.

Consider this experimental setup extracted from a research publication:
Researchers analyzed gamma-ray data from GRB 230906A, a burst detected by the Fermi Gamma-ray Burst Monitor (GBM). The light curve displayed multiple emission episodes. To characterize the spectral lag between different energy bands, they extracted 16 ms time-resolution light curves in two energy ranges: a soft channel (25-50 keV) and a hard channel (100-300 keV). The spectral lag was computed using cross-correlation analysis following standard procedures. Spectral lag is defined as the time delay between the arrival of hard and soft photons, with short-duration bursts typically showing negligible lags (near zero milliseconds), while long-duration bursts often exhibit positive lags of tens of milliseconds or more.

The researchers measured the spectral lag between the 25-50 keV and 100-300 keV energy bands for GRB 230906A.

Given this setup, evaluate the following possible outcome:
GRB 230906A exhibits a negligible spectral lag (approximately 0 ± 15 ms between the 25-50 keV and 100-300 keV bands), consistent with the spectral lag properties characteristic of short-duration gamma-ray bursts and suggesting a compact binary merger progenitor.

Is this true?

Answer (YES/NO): YES